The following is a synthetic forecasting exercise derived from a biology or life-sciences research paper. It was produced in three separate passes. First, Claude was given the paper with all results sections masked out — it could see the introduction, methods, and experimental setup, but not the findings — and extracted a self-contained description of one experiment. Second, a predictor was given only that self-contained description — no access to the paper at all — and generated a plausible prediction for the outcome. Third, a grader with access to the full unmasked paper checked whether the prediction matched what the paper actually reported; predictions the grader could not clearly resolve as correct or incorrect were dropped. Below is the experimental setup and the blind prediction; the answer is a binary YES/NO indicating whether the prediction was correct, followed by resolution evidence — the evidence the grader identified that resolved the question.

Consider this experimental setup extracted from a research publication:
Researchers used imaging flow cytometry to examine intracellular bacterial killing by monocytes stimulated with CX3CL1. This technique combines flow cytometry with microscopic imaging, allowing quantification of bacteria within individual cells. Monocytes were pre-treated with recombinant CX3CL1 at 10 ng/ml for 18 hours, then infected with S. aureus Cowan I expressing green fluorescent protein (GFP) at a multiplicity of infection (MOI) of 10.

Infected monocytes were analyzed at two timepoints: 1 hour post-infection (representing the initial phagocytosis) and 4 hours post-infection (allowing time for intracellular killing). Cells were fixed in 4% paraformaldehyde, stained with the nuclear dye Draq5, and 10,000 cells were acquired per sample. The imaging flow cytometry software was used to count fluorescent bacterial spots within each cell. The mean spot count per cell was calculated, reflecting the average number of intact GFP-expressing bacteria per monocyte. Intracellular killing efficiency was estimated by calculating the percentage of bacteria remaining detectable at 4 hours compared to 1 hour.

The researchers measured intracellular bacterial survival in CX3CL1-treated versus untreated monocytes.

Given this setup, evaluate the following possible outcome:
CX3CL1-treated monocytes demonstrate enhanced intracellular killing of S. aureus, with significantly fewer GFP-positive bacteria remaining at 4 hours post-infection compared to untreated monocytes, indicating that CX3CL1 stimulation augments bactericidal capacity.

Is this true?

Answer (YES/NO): NO